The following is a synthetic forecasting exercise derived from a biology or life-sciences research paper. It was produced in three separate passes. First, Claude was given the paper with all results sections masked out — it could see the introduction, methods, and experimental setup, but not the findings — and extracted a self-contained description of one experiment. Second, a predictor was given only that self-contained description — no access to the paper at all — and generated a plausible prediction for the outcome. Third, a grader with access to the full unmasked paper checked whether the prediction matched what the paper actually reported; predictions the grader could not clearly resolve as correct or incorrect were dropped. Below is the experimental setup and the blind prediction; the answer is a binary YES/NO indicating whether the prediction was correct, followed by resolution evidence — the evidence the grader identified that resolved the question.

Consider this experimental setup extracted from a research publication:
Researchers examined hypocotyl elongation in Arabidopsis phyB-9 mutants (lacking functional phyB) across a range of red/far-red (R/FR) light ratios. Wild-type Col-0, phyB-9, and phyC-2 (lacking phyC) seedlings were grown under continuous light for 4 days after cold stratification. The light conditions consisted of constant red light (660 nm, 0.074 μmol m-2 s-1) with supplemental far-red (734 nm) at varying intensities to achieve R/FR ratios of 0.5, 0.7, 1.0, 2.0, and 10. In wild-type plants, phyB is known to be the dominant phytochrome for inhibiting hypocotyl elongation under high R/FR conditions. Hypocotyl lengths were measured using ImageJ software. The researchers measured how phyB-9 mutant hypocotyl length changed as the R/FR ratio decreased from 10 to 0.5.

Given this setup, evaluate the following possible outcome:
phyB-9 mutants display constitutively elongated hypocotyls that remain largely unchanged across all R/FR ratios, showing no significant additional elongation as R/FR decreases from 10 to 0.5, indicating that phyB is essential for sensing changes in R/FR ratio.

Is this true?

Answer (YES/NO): YES